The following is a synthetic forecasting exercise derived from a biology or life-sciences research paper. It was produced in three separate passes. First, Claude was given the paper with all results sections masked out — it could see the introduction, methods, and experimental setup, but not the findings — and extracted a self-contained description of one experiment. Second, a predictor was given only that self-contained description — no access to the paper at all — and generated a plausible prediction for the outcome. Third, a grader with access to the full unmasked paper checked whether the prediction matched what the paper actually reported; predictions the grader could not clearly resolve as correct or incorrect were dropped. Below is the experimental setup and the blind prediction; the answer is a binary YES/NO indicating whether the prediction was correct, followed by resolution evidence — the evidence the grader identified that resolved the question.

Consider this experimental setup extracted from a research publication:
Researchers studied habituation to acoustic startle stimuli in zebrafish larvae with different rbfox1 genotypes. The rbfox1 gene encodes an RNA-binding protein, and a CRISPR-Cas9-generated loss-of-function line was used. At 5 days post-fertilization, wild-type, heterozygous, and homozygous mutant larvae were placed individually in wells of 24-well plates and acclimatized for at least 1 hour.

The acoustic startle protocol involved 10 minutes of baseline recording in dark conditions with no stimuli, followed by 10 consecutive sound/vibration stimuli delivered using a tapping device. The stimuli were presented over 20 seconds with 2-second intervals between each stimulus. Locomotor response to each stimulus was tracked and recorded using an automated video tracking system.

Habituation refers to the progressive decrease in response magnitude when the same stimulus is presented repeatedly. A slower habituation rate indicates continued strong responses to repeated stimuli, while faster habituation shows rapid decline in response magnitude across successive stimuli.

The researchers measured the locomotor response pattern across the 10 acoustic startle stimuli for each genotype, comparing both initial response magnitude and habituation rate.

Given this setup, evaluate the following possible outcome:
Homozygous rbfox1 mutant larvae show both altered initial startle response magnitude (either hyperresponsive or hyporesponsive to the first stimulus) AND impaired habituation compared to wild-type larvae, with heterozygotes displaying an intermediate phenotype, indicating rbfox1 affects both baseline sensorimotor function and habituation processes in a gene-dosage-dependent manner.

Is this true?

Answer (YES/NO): NO